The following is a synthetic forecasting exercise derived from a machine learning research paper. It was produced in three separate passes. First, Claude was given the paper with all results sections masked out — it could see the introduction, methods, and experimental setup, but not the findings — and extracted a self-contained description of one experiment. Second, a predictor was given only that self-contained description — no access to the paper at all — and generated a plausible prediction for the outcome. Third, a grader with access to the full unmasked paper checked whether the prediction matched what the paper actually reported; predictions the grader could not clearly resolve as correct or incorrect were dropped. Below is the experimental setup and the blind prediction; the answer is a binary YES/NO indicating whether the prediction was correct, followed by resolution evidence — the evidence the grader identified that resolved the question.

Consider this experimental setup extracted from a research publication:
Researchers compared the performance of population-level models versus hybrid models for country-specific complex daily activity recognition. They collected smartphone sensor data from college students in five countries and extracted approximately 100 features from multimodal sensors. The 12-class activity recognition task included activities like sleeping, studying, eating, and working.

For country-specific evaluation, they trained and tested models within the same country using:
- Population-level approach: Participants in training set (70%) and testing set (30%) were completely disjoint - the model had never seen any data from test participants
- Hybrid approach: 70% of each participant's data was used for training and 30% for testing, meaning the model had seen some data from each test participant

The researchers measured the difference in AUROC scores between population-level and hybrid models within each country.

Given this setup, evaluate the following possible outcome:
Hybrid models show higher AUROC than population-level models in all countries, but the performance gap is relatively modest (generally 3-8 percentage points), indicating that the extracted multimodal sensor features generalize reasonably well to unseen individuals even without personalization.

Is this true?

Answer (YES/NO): NO